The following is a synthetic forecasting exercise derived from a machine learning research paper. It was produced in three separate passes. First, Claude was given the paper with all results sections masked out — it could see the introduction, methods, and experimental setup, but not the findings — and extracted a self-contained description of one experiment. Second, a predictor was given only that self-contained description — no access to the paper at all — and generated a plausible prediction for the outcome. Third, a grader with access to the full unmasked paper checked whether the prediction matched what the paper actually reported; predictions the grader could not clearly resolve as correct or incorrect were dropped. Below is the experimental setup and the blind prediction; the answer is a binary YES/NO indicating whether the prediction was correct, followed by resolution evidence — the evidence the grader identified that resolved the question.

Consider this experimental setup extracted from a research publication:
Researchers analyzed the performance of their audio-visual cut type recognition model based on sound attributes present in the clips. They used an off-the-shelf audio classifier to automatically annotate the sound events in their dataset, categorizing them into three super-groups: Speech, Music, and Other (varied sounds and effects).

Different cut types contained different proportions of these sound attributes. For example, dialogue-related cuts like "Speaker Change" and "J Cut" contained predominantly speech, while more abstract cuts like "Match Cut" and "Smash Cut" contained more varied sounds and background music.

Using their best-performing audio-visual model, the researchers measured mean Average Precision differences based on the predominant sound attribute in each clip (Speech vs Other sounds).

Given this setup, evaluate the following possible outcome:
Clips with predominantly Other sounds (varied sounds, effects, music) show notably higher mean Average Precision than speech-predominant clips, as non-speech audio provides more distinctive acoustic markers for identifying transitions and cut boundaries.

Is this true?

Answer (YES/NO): NO